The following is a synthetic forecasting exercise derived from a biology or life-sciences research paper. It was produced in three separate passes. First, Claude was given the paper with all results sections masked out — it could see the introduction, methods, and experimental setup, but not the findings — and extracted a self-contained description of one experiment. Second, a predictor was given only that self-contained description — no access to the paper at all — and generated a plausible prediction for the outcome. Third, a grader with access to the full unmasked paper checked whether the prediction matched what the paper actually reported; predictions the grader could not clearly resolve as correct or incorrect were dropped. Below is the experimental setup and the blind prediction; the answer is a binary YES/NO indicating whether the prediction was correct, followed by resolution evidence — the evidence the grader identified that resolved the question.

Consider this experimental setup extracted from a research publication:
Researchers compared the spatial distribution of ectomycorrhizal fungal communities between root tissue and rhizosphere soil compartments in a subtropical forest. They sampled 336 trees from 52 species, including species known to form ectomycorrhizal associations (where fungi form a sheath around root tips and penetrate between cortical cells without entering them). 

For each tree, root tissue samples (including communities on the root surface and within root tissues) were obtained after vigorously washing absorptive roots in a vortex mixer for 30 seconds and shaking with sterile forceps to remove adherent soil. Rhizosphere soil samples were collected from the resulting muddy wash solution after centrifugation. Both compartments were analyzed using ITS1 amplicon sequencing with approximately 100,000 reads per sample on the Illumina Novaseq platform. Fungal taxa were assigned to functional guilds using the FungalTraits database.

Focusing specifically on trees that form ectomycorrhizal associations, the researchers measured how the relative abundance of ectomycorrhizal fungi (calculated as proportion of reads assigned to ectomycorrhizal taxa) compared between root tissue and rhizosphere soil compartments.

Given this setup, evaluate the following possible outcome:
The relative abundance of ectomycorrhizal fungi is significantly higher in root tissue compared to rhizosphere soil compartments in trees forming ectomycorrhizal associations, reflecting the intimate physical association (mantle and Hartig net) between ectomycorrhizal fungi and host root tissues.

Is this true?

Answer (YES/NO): NO